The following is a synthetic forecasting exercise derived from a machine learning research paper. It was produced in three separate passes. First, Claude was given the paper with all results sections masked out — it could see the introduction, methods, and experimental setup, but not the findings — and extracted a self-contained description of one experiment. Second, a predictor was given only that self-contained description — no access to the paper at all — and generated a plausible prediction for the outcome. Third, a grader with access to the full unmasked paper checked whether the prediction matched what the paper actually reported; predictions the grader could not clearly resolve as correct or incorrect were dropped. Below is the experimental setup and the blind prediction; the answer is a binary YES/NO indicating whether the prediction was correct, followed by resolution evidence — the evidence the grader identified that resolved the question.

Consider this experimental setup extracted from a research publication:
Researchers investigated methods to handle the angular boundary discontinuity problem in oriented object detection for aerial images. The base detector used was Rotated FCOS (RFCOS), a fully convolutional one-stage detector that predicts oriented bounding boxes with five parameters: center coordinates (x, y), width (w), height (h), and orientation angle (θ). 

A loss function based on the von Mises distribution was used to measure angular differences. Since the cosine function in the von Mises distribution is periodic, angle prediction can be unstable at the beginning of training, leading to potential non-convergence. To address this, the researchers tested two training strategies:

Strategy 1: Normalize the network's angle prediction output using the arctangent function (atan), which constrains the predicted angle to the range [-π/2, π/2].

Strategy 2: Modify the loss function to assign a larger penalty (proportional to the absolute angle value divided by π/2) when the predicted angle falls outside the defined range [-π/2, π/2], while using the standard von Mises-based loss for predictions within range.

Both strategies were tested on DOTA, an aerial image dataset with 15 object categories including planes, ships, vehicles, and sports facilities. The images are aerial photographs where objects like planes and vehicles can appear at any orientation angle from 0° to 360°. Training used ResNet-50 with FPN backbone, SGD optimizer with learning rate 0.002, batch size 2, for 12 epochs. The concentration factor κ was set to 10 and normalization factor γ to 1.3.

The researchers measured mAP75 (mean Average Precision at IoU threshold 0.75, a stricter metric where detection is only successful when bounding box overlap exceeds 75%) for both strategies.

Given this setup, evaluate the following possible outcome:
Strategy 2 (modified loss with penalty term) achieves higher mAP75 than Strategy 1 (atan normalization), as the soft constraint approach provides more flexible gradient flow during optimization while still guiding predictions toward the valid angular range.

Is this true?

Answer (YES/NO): YES